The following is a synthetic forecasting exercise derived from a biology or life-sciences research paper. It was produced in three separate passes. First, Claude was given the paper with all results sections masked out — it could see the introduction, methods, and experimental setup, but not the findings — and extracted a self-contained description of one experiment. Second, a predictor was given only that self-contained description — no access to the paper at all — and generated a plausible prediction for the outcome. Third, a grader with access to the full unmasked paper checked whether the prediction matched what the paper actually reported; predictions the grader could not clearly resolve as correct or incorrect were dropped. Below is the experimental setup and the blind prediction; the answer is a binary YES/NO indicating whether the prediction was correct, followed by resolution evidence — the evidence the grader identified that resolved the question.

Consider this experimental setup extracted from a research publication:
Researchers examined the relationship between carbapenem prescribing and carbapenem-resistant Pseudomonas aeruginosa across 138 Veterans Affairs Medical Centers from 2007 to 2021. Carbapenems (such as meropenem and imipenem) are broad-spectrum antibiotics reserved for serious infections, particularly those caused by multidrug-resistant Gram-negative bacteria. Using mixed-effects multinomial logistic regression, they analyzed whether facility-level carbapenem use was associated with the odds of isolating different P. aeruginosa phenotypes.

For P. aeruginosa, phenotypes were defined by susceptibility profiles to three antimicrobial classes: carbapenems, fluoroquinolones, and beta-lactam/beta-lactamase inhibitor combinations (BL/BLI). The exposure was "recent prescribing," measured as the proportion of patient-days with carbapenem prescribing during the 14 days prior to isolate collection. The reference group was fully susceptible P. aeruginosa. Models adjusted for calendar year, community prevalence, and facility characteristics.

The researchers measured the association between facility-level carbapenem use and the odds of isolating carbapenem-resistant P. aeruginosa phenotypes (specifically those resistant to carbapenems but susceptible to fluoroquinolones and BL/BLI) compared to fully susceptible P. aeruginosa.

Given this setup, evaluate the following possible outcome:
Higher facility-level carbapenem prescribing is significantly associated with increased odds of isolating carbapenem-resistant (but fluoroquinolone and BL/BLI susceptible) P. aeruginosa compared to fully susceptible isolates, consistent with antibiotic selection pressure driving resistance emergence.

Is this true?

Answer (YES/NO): YES